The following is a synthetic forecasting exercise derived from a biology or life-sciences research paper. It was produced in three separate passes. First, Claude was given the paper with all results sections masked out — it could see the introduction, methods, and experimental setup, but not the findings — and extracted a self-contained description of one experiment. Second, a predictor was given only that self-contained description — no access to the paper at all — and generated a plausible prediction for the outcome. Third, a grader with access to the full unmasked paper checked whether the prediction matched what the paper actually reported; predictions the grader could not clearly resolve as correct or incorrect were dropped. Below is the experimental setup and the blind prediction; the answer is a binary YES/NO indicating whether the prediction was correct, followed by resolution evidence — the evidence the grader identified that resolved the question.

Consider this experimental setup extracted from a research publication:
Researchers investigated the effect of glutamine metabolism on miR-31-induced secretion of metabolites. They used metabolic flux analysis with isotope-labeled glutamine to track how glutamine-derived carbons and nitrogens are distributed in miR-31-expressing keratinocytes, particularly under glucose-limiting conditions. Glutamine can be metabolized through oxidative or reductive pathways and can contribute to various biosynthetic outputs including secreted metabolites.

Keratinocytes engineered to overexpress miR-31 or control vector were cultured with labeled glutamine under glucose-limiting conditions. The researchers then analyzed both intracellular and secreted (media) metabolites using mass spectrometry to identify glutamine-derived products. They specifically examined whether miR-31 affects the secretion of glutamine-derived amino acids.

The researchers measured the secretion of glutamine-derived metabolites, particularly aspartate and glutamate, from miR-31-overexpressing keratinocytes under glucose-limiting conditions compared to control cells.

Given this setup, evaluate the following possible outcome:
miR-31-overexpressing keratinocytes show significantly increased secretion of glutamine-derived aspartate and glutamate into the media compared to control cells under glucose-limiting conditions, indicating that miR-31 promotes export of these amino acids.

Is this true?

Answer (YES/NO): YES